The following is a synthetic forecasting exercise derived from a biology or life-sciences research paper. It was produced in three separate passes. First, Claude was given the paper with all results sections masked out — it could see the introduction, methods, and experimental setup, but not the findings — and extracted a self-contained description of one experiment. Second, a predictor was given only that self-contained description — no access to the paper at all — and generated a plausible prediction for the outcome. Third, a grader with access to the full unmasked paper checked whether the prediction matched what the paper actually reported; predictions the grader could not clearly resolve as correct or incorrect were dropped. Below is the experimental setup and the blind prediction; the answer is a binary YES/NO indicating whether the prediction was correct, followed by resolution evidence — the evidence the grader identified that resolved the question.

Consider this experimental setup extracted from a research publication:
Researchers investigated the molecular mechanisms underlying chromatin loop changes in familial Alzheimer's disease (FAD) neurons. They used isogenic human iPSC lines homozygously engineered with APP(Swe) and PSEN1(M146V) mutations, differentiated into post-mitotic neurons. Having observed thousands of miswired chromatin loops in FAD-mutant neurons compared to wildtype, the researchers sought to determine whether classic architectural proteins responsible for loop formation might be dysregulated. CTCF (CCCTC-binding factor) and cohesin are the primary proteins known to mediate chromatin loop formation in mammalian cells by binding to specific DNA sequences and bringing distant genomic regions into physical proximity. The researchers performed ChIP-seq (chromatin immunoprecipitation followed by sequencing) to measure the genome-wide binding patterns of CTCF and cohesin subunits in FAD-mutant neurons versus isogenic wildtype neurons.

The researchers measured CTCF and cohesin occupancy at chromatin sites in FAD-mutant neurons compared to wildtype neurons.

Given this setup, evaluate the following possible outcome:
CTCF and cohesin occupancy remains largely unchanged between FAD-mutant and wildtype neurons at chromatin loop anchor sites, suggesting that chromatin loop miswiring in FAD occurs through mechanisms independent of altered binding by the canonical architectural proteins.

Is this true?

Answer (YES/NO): YES